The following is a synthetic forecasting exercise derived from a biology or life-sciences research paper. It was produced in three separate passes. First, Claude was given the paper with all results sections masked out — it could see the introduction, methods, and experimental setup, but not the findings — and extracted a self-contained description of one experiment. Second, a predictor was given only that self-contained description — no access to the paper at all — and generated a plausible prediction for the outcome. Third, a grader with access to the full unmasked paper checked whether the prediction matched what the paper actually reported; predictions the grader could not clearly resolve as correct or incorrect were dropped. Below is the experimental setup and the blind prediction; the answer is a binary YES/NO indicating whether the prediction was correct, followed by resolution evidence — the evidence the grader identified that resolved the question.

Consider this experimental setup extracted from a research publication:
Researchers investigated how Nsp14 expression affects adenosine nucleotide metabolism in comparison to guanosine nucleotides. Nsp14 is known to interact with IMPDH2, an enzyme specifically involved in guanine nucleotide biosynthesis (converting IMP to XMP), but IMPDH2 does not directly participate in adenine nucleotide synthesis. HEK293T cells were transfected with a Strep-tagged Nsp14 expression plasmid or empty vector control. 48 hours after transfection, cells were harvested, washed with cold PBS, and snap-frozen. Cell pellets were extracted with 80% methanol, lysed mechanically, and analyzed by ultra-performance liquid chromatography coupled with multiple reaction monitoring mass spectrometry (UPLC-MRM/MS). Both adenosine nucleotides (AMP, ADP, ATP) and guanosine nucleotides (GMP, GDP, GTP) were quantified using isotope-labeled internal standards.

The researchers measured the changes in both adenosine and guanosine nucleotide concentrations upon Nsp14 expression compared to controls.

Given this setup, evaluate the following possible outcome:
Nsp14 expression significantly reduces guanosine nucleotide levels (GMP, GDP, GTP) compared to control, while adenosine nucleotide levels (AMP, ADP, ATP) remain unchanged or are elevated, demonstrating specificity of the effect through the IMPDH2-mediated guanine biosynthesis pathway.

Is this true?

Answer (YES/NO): NO